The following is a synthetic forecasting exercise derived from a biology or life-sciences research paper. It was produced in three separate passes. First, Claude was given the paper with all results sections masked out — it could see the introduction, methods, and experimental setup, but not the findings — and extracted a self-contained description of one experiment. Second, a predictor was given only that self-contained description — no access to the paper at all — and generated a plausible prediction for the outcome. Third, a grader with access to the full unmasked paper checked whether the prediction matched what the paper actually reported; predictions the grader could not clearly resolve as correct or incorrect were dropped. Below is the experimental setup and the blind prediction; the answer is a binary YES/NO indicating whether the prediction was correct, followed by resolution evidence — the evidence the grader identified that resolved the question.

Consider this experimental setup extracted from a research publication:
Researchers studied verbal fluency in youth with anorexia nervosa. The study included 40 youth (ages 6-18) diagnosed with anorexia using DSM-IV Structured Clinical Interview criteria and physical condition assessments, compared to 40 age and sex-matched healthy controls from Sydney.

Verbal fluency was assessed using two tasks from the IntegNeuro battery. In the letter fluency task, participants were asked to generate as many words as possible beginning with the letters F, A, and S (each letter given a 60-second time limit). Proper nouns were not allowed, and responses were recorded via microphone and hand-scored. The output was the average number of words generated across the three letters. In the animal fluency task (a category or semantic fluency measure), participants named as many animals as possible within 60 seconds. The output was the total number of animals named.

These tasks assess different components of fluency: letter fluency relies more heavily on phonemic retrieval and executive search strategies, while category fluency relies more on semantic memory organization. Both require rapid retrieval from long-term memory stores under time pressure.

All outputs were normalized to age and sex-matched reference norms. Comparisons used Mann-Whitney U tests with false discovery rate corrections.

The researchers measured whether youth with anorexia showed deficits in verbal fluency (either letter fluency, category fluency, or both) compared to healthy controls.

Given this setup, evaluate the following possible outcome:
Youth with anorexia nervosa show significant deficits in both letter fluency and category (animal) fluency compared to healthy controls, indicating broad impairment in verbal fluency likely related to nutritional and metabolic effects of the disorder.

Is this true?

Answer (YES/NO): NO